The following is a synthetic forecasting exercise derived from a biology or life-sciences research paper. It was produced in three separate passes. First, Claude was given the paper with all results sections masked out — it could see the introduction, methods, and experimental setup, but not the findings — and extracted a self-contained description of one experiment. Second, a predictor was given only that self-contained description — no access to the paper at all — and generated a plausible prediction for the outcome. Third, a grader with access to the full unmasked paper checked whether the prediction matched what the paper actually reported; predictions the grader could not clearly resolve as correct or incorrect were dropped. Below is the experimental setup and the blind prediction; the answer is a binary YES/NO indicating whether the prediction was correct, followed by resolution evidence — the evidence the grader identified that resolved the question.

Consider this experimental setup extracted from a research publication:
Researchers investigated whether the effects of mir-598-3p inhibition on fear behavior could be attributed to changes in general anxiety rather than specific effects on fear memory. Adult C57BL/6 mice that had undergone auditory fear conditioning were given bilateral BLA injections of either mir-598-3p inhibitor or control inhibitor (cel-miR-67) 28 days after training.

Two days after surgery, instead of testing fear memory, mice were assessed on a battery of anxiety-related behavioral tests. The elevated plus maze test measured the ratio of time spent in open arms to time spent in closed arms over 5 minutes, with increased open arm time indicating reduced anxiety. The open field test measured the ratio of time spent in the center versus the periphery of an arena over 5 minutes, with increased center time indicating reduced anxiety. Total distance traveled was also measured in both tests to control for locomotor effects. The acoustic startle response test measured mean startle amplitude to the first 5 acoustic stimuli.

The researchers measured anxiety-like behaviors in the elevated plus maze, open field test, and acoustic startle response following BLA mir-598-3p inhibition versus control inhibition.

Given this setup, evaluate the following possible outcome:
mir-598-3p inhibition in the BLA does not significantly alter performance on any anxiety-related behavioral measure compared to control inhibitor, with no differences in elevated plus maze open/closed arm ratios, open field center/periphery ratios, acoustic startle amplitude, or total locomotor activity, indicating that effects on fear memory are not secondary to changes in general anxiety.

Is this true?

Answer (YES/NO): NO